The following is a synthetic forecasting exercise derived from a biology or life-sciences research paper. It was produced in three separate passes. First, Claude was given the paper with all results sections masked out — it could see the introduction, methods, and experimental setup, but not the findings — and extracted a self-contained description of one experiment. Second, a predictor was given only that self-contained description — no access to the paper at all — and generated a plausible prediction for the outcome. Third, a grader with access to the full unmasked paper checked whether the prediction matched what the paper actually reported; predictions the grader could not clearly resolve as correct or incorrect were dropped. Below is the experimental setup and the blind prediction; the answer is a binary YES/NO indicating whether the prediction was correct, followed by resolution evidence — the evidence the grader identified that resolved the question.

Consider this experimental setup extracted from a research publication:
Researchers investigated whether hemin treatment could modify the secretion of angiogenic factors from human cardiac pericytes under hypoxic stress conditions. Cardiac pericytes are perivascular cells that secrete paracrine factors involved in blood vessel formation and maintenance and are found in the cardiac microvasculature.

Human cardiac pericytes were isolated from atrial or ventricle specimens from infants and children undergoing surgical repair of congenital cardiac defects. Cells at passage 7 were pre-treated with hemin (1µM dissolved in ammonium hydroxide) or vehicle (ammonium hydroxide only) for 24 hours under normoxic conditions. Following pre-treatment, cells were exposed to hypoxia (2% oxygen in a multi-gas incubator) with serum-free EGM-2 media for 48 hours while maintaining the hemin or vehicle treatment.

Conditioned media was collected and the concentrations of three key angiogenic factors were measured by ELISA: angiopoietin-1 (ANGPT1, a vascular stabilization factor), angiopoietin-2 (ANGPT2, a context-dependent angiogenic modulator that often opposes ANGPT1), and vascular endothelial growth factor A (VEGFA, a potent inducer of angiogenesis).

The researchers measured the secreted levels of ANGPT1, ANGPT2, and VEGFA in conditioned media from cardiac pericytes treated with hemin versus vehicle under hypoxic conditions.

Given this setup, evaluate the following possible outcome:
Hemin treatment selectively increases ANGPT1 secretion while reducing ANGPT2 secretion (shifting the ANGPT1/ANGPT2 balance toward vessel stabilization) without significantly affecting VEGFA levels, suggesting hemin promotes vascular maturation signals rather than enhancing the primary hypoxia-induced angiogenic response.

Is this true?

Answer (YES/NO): NO